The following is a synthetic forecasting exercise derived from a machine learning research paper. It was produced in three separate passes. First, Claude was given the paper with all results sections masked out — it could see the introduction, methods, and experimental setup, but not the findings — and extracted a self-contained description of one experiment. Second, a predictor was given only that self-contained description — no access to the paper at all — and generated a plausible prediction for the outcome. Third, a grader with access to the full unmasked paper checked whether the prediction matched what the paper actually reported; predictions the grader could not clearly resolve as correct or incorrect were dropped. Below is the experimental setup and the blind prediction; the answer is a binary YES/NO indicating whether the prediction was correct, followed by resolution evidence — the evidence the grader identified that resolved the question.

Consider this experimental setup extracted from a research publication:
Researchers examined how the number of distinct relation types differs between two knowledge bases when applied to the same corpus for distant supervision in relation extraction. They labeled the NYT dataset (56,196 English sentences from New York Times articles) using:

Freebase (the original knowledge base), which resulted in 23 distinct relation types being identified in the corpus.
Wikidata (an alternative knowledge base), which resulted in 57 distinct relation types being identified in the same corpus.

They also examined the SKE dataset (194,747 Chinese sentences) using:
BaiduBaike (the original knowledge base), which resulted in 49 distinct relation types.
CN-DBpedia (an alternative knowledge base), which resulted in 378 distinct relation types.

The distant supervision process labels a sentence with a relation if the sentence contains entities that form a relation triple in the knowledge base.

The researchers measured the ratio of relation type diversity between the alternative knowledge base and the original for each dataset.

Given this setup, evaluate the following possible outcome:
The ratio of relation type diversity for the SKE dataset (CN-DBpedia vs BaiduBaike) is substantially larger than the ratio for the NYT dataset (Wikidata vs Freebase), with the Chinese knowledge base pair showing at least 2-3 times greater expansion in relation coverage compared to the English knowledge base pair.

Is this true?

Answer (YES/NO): YES